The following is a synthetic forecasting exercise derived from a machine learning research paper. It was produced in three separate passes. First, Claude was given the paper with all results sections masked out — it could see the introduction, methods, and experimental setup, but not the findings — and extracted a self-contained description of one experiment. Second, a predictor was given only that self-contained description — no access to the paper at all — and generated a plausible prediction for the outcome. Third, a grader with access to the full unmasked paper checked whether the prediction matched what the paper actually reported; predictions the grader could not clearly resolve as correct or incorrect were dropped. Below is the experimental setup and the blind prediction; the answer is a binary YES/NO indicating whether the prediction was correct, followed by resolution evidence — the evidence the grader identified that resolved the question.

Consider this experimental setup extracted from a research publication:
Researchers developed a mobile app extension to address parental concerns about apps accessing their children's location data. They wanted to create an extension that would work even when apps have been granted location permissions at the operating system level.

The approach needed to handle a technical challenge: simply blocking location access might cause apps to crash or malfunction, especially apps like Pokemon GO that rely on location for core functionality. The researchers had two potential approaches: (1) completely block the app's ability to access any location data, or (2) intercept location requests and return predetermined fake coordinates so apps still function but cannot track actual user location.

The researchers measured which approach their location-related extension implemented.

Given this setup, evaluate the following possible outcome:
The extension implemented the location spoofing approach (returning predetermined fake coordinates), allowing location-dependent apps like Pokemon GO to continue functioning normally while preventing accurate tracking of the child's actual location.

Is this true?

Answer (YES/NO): YES